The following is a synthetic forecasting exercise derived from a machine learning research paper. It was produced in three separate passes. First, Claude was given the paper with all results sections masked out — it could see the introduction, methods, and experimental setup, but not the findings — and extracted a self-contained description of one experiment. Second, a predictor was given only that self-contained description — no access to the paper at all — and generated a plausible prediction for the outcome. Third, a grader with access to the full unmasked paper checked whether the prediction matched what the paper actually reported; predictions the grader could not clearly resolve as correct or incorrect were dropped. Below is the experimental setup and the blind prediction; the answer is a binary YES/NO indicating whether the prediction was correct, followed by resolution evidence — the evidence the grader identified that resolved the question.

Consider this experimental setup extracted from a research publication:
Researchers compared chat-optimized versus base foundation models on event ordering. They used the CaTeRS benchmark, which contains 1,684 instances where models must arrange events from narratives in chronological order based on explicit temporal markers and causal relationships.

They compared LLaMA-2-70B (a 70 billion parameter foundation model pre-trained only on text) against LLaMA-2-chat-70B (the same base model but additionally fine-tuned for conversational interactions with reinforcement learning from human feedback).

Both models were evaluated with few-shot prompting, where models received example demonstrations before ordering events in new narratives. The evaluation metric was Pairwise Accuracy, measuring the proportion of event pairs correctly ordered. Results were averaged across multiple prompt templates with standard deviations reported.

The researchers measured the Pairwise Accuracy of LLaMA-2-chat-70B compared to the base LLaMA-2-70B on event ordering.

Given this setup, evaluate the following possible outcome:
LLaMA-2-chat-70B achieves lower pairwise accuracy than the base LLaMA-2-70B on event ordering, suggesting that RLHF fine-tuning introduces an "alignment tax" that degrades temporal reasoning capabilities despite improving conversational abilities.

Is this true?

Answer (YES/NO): NO